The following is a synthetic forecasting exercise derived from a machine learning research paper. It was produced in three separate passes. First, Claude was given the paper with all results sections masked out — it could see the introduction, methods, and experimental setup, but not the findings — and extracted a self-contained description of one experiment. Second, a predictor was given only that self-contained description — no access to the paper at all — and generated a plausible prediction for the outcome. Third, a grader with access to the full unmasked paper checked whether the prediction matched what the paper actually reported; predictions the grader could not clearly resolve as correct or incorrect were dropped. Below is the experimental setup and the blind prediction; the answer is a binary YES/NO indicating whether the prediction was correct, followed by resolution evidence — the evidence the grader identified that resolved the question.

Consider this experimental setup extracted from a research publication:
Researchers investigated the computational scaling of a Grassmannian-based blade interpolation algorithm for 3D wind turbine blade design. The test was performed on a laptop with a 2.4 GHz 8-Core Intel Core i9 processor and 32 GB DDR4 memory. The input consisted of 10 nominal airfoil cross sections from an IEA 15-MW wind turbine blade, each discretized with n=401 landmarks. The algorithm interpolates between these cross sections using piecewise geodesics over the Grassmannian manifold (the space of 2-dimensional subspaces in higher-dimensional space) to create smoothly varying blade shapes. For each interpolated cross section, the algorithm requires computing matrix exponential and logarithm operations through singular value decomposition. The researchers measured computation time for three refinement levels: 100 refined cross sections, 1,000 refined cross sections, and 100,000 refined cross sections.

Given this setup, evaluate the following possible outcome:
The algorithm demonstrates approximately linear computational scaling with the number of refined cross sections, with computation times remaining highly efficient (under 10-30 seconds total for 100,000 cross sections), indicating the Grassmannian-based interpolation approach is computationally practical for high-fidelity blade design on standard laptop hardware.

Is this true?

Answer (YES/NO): YES